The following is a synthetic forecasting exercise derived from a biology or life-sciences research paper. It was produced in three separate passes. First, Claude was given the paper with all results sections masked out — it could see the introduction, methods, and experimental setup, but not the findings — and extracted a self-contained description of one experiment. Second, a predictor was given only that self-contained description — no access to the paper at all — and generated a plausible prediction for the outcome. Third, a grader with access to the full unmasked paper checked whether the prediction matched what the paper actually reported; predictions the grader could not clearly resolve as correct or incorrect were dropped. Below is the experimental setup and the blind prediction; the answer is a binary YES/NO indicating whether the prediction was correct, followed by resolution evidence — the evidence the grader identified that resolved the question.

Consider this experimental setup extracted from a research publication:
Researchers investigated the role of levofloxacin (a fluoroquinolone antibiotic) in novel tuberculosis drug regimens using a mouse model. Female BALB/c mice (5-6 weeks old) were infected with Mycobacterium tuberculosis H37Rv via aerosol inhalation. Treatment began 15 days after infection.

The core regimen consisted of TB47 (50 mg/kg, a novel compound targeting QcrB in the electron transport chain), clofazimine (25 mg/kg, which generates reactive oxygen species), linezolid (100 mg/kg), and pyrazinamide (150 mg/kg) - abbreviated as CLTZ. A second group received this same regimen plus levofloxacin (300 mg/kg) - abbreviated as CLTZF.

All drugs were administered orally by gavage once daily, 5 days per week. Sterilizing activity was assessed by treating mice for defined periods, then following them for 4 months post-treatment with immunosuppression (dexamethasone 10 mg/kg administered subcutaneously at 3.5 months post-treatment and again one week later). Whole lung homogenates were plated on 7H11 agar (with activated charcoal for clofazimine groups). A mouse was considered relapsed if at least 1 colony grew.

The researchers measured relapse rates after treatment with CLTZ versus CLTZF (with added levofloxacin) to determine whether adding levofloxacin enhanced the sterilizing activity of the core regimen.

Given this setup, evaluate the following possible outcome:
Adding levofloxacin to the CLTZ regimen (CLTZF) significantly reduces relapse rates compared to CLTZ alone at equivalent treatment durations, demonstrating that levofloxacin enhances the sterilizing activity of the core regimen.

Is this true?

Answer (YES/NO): NO